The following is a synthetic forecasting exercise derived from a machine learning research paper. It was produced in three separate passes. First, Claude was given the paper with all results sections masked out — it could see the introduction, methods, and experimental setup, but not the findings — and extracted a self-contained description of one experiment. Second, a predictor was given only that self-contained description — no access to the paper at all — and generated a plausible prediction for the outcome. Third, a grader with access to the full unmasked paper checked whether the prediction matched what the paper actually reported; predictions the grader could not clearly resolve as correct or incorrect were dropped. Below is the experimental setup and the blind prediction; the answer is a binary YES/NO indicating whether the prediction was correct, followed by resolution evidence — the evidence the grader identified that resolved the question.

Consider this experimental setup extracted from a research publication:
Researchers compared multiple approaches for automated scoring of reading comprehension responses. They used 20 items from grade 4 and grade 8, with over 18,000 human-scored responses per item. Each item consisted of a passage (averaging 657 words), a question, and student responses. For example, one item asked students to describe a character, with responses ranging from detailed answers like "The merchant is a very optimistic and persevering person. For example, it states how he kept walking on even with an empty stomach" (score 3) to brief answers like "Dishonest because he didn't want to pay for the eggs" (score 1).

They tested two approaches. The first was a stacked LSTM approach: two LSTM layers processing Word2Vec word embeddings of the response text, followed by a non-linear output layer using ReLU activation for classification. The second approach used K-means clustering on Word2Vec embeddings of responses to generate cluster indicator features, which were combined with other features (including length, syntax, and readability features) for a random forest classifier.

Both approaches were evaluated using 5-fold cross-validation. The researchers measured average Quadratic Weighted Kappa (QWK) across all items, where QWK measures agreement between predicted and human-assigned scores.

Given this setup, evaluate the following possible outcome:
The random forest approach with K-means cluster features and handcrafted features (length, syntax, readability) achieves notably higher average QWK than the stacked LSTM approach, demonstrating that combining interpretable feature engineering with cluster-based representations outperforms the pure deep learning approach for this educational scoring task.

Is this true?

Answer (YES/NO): YES